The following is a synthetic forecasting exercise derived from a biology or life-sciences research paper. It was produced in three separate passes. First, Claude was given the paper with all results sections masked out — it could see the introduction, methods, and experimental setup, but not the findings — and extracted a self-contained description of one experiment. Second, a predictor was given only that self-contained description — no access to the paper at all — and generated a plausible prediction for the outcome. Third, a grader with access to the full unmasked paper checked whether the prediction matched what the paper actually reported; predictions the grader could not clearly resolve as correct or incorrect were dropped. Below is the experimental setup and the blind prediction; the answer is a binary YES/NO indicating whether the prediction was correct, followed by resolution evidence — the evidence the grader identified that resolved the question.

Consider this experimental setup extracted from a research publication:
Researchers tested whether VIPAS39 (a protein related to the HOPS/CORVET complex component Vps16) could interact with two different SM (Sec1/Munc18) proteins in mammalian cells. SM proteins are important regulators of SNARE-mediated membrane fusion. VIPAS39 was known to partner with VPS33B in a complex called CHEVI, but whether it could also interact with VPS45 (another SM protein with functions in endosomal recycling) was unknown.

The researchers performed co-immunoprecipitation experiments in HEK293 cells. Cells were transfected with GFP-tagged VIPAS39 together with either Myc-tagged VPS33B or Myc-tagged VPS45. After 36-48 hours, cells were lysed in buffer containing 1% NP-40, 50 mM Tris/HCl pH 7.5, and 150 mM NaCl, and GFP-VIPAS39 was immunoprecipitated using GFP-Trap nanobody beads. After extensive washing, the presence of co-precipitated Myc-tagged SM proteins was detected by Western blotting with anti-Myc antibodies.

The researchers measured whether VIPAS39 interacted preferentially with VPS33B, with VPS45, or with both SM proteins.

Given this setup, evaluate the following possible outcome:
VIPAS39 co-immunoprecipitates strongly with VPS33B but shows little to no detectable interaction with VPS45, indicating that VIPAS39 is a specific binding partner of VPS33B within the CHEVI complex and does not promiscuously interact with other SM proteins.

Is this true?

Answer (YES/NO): NO